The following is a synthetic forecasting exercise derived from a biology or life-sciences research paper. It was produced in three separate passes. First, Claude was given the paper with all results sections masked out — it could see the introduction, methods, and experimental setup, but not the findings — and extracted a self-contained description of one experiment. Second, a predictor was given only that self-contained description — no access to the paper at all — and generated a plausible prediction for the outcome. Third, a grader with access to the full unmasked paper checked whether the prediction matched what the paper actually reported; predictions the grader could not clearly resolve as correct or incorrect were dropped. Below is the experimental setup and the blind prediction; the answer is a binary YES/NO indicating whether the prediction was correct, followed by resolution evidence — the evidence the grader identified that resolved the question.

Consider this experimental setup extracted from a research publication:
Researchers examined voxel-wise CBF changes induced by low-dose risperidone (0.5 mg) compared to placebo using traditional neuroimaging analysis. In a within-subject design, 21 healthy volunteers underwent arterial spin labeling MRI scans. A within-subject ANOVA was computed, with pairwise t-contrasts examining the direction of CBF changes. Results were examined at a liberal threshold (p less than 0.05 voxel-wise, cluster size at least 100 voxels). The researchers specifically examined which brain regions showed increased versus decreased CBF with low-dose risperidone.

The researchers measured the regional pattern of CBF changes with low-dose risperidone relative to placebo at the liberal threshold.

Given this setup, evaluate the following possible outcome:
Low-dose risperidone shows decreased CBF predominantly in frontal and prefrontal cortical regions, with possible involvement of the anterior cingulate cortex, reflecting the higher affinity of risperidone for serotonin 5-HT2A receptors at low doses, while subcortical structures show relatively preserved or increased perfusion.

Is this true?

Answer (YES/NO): NO